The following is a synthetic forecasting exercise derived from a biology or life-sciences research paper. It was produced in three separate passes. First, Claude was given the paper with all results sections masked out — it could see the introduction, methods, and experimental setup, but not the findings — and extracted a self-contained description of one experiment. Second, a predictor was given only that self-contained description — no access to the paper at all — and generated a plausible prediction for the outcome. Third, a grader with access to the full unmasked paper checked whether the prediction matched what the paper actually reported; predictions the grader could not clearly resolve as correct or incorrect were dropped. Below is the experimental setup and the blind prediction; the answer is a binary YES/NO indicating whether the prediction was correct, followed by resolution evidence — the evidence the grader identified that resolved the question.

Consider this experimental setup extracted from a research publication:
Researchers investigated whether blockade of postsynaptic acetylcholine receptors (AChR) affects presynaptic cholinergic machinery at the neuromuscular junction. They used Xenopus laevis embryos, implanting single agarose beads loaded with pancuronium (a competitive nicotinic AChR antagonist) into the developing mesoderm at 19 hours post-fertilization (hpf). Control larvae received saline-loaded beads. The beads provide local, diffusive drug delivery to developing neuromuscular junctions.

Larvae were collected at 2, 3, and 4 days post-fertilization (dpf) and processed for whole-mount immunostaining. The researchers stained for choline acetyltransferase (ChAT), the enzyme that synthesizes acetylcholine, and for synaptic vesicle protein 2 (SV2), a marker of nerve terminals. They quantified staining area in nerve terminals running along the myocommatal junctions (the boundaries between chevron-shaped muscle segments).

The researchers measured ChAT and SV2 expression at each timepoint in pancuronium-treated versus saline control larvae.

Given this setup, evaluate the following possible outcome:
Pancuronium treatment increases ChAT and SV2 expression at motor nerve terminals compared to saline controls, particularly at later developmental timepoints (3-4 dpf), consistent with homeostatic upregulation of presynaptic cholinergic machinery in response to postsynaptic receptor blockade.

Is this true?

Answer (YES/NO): NO